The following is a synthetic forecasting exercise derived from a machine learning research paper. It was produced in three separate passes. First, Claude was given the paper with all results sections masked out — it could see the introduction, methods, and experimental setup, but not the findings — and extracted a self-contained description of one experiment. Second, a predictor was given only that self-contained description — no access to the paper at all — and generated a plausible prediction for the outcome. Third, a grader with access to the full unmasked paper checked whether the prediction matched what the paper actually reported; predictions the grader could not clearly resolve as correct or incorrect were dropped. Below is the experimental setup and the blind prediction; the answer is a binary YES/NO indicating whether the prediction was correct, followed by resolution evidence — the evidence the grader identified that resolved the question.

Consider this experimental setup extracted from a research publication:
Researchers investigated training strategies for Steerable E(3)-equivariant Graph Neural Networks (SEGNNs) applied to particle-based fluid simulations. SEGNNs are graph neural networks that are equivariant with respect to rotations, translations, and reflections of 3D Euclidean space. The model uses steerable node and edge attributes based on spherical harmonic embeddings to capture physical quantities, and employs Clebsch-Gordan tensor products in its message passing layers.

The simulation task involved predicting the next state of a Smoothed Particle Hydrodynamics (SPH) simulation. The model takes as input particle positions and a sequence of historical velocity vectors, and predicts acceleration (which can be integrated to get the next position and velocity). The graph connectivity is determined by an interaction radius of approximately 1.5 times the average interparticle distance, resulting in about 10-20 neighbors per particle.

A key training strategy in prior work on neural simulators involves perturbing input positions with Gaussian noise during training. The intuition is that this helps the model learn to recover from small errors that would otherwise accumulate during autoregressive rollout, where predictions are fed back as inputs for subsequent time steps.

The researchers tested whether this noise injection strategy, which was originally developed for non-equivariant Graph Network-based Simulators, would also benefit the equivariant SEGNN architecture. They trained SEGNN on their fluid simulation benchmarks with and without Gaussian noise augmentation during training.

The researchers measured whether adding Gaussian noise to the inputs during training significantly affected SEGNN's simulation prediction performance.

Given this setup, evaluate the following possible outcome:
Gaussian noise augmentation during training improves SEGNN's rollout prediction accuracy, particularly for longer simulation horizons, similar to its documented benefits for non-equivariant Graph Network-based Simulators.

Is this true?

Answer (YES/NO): YES